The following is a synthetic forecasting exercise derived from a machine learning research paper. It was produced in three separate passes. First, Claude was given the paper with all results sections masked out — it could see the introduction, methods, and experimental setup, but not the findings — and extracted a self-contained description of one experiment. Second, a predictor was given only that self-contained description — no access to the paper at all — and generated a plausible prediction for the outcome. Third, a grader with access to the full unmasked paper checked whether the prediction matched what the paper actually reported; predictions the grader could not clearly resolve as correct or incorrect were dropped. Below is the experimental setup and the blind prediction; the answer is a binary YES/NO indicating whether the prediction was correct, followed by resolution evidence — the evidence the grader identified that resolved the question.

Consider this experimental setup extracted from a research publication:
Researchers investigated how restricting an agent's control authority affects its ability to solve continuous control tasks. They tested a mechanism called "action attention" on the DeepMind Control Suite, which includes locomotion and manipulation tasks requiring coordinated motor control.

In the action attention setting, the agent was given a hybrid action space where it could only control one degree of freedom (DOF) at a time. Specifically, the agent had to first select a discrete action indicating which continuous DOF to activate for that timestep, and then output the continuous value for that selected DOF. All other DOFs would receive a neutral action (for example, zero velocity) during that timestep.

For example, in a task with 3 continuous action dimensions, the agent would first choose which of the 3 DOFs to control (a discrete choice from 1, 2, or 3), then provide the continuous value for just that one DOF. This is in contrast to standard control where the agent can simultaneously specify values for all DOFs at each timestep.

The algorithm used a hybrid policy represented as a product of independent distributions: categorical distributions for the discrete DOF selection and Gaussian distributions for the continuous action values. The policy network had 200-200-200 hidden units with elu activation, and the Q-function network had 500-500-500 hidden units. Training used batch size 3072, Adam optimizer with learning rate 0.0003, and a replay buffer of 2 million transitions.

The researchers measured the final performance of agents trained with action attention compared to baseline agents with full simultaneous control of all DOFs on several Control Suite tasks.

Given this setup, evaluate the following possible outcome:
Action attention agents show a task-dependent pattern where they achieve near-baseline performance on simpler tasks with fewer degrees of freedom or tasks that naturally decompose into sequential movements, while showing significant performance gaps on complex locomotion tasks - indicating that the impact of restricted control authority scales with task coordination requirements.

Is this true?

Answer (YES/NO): NO